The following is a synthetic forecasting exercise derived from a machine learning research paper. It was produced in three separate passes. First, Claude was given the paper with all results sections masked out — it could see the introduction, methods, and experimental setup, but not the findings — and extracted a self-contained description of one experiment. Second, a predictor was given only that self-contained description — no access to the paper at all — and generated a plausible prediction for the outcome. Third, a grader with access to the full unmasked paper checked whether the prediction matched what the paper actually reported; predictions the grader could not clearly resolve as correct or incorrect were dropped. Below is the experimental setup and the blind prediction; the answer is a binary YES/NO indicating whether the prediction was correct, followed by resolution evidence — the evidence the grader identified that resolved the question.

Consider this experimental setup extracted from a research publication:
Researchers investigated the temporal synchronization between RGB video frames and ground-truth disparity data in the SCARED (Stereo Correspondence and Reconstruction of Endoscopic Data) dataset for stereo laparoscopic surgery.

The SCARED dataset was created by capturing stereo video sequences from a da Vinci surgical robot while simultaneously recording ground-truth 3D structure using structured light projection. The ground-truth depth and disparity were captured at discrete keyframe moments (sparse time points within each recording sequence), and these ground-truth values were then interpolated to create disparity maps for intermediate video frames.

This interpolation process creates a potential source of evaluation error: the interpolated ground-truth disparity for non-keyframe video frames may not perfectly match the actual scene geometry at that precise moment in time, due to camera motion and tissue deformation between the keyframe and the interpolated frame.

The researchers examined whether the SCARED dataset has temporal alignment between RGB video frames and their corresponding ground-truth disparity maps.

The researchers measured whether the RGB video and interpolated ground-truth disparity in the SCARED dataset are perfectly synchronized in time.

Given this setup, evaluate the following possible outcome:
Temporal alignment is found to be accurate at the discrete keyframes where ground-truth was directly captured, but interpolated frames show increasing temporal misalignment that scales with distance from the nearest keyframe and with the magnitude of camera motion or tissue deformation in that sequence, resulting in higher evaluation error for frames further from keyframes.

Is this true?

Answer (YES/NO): NO